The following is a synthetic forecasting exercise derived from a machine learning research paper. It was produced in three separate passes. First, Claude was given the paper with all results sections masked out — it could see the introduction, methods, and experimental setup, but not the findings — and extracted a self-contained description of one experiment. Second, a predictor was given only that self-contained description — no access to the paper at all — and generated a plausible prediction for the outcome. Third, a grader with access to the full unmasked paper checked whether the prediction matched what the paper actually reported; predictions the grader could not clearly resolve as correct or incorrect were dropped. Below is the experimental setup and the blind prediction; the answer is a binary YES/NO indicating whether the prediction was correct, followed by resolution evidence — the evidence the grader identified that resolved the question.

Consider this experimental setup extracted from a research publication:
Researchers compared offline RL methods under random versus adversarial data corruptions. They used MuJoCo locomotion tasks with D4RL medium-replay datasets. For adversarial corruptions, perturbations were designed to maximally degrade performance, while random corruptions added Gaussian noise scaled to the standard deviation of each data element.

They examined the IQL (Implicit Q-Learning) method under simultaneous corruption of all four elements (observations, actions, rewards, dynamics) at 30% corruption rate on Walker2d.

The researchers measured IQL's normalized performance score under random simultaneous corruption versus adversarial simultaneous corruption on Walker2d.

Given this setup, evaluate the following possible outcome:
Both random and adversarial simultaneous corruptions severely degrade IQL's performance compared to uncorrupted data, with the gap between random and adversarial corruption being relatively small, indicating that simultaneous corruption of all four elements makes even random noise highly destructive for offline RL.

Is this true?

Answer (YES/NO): NO